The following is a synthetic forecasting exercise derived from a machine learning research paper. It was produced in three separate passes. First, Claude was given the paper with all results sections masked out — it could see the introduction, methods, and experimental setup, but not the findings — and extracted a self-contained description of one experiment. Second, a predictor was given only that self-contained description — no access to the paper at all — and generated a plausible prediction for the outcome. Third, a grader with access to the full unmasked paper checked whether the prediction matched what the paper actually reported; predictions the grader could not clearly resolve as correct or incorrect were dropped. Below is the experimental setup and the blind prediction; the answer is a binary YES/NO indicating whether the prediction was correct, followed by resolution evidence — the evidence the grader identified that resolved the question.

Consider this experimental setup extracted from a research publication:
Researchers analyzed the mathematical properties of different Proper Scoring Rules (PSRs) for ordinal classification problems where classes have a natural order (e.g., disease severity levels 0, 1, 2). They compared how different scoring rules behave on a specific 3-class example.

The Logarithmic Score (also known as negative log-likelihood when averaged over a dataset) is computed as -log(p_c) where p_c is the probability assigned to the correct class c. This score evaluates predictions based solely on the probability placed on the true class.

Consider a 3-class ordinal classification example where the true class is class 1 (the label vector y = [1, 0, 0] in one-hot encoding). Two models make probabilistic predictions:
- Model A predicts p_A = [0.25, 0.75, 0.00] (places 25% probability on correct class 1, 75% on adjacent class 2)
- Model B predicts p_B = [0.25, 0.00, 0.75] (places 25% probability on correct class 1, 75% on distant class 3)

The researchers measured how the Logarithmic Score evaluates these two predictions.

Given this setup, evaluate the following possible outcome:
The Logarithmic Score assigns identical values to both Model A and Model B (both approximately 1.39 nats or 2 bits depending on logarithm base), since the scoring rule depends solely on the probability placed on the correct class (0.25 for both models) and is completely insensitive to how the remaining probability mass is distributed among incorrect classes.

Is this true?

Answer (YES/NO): YES